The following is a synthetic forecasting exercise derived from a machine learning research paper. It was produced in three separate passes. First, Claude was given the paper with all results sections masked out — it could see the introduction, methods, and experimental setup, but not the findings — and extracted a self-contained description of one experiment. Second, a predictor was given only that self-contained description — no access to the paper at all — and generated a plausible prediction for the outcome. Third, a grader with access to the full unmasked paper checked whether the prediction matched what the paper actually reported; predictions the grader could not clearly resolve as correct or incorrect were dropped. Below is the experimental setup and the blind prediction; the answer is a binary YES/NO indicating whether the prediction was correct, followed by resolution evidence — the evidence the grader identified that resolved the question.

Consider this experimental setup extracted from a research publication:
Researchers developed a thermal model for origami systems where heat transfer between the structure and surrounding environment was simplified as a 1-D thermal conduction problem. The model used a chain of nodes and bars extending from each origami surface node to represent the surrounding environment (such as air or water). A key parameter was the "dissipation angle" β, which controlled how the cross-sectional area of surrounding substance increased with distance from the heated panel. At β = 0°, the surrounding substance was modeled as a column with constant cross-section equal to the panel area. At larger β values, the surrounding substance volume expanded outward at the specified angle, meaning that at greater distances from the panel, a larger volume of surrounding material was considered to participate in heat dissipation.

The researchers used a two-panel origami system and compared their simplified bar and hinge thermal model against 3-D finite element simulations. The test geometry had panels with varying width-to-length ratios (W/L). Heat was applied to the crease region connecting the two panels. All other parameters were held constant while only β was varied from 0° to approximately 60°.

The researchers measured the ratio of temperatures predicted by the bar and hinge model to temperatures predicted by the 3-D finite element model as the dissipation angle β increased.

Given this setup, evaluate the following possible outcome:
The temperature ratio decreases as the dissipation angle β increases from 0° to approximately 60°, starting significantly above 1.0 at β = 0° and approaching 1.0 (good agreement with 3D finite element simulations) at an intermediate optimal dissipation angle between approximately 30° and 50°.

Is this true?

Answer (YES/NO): NO